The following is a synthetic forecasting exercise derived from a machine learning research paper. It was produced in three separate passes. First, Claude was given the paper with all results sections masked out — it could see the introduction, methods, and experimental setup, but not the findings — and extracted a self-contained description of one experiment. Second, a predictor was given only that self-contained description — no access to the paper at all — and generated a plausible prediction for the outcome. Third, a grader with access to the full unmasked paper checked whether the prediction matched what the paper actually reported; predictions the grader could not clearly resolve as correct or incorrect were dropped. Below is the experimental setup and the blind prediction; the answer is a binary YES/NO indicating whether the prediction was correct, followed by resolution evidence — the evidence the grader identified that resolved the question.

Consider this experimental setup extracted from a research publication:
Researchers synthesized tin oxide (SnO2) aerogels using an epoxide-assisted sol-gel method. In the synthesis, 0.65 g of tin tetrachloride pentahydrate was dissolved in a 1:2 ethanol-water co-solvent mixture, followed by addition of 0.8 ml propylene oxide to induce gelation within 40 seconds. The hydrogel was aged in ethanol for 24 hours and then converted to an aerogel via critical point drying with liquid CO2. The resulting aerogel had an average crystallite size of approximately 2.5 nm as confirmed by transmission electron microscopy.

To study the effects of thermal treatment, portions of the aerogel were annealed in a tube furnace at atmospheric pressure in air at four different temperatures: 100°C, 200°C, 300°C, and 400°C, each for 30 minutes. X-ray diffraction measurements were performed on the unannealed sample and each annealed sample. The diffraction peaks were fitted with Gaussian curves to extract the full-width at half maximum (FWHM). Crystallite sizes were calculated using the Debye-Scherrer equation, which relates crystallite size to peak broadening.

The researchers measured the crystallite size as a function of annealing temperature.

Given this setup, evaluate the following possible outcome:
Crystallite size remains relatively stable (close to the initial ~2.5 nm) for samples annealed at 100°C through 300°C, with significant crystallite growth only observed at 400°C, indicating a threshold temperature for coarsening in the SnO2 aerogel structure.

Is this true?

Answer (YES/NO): NO